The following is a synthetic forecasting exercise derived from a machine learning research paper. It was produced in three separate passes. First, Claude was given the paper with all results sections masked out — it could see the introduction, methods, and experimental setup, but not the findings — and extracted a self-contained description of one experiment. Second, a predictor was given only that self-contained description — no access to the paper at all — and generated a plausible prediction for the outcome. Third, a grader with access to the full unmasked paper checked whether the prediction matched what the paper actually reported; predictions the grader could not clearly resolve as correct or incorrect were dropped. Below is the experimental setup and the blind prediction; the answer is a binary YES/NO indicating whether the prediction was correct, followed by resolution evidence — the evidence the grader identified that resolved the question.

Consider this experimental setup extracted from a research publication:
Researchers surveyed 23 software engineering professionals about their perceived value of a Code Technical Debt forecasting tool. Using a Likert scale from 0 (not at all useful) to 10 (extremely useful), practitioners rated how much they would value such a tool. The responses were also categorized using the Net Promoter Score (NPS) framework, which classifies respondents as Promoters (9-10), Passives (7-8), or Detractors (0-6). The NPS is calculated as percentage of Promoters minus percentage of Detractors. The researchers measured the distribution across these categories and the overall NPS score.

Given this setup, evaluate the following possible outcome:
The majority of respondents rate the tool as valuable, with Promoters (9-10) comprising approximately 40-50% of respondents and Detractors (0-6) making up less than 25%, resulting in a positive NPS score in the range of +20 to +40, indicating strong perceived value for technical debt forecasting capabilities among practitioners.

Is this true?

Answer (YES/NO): NO